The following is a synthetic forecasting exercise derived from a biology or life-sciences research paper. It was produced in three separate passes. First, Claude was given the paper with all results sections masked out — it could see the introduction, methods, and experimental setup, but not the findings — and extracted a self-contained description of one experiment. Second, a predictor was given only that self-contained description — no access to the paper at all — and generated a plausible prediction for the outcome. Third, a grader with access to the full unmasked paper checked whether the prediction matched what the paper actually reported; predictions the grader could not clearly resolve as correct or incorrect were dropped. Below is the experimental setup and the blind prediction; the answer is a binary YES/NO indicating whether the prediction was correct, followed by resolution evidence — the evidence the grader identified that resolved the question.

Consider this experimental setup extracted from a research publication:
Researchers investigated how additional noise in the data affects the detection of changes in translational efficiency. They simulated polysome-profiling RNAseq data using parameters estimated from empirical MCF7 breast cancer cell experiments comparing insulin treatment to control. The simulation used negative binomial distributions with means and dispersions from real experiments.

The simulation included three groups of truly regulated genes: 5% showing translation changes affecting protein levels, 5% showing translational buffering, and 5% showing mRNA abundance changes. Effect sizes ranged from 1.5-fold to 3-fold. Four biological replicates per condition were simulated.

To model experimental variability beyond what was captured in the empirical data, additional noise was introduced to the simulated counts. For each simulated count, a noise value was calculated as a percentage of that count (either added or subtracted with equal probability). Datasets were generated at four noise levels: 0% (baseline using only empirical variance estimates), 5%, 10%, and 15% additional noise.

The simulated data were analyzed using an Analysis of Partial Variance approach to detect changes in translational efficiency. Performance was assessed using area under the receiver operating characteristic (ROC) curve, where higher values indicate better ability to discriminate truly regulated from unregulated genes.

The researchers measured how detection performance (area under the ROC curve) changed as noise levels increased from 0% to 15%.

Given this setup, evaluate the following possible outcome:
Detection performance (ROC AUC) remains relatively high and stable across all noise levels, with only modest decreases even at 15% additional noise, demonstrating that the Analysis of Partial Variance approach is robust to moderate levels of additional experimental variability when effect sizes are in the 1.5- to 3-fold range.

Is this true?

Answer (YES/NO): YES